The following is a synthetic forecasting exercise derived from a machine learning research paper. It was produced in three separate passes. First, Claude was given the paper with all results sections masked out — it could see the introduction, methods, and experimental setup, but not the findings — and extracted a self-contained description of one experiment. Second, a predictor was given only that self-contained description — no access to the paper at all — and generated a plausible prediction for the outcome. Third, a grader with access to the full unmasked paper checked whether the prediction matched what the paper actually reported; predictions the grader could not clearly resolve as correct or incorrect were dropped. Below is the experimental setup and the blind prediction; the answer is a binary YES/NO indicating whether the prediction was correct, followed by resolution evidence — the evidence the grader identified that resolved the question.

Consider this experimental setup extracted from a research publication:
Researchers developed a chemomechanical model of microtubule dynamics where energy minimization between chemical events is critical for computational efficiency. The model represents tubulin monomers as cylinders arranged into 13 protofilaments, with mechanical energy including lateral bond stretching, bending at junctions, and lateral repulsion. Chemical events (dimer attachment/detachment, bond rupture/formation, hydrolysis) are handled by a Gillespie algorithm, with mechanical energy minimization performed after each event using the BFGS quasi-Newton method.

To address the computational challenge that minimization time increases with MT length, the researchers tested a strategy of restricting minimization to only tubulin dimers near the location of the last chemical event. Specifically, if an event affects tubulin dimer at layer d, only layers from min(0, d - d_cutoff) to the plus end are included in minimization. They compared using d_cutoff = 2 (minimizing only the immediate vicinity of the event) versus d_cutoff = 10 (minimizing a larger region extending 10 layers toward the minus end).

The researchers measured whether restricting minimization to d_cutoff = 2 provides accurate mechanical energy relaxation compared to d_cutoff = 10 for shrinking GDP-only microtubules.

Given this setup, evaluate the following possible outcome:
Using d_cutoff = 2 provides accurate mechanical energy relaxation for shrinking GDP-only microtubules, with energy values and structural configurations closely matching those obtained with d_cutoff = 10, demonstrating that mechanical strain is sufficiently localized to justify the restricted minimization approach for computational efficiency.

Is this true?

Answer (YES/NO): NO